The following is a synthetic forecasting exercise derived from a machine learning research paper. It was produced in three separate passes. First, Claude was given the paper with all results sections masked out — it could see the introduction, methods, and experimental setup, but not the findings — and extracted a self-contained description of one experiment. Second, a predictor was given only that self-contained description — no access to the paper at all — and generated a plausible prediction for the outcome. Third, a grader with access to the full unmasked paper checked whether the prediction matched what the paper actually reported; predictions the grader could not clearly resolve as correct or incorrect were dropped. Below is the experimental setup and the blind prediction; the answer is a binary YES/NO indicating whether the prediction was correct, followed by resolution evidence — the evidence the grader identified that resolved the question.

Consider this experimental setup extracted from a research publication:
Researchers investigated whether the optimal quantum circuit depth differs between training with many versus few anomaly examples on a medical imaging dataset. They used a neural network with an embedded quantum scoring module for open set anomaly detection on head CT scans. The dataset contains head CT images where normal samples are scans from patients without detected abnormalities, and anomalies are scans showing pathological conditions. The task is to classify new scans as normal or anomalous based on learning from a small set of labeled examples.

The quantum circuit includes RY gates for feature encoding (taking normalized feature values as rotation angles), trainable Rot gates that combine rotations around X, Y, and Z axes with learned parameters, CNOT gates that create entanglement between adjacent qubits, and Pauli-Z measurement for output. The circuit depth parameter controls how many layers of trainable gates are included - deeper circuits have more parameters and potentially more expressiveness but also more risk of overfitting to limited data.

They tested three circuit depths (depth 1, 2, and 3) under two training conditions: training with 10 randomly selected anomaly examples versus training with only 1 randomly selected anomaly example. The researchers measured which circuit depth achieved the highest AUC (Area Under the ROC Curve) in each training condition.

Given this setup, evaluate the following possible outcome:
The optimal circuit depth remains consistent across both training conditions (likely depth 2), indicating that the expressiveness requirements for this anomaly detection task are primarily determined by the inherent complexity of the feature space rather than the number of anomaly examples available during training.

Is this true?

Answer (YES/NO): NO